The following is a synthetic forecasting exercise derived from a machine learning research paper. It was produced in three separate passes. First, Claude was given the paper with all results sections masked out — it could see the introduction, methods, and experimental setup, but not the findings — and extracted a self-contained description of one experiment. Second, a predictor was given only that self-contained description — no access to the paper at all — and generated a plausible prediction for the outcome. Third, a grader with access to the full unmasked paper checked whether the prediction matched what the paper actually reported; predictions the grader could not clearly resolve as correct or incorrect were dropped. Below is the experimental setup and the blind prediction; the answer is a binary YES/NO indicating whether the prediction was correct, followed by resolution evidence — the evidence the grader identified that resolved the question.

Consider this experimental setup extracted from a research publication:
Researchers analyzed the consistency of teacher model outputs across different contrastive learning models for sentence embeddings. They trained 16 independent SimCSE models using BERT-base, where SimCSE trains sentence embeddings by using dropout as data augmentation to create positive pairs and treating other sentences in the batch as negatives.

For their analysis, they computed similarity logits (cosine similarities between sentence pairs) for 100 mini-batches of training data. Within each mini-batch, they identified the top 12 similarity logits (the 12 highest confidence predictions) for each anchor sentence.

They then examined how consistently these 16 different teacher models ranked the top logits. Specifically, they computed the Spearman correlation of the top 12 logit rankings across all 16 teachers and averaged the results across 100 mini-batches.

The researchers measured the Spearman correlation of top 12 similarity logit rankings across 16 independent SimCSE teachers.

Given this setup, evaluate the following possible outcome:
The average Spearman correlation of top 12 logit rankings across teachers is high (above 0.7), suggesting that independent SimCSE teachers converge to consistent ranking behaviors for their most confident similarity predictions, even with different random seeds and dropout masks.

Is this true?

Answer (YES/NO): NO